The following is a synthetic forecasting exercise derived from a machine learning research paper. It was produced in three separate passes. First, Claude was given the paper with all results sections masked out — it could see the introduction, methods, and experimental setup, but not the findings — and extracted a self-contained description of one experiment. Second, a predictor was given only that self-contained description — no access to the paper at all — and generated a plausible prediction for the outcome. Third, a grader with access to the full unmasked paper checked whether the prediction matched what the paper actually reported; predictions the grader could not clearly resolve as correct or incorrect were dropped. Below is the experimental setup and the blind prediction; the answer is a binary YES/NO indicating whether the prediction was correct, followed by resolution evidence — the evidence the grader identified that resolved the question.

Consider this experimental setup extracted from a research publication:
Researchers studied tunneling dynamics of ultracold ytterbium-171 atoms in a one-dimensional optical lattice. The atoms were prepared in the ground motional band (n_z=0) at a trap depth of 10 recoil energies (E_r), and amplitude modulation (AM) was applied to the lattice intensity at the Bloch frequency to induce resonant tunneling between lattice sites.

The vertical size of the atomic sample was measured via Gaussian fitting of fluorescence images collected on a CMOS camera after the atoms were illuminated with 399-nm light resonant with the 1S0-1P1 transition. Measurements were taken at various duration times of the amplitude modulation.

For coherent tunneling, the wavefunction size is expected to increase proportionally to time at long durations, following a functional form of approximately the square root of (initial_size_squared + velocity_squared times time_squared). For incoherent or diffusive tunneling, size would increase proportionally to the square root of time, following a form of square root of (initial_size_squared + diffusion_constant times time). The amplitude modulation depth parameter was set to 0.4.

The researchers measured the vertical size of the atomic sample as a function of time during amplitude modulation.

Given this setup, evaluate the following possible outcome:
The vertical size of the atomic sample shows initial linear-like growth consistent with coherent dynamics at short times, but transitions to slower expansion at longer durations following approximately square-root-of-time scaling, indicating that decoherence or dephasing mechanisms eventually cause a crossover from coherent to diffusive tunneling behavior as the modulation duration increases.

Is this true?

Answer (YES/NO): NO